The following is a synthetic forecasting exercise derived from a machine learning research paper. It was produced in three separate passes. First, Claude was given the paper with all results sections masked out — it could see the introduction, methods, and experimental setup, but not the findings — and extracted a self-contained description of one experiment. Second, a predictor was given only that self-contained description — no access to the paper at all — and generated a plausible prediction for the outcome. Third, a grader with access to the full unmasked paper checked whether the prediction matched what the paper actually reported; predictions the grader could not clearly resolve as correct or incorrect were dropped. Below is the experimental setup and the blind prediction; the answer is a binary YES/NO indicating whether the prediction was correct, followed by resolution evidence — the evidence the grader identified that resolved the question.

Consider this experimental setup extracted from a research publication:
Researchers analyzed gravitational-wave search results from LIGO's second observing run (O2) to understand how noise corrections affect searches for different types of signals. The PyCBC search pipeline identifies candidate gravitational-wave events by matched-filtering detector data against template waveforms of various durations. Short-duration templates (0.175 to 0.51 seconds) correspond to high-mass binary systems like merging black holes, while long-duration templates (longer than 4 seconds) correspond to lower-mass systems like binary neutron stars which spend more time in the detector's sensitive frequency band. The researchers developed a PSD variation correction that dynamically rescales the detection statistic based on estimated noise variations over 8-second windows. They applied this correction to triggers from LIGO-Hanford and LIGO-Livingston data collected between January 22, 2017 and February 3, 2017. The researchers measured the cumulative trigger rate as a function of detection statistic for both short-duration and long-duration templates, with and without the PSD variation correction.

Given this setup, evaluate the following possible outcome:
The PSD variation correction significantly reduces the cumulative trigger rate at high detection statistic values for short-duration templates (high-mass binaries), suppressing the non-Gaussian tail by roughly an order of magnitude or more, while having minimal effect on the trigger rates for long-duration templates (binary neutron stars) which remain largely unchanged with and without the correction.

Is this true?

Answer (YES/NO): NO